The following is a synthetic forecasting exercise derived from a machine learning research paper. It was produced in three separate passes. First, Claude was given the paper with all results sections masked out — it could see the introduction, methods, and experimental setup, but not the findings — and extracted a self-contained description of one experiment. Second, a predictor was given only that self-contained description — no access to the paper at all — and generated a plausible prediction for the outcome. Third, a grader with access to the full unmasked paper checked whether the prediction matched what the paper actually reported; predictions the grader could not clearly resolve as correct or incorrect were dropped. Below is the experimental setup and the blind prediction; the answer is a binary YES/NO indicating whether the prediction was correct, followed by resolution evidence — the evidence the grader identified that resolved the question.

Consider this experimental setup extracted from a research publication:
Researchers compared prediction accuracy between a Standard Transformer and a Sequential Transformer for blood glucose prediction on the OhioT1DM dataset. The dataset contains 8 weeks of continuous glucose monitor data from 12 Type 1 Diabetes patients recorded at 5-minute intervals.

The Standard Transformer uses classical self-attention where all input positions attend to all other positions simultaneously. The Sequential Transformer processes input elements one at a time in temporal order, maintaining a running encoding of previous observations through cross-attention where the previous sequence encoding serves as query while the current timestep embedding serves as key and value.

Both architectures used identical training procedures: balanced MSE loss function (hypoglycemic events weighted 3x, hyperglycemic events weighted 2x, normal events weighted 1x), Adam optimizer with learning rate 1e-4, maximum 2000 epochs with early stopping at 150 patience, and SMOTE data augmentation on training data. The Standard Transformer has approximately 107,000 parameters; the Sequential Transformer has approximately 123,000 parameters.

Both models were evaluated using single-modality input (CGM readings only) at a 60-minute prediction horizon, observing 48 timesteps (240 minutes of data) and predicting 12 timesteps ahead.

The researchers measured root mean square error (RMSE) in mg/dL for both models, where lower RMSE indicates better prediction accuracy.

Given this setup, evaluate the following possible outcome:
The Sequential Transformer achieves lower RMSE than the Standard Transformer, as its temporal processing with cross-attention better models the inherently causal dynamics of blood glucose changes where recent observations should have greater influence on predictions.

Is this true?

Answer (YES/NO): NO